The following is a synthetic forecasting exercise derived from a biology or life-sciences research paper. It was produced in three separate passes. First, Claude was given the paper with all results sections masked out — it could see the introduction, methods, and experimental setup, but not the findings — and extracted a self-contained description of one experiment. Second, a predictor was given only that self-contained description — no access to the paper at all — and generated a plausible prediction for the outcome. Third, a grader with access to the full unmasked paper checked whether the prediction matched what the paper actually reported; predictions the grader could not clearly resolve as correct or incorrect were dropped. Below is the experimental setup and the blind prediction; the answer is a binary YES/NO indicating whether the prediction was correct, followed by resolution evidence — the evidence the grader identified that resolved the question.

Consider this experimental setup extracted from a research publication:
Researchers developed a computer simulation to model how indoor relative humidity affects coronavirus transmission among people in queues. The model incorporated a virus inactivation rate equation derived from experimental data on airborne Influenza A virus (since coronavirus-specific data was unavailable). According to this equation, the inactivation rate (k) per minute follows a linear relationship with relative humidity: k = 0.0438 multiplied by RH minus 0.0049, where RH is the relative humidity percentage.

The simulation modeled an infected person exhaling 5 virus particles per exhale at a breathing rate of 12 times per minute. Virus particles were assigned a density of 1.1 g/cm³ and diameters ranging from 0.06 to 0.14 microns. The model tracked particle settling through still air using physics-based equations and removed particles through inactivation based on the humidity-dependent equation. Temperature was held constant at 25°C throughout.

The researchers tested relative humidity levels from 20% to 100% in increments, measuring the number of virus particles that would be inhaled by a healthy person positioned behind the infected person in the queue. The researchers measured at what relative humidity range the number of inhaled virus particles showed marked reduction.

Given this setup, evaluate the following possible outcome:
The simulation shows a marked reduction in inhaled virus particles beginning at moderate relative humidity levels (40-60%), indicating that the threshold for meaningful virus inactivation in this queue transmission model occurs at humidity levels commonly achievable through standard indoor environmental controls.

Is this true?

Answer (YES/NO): NO